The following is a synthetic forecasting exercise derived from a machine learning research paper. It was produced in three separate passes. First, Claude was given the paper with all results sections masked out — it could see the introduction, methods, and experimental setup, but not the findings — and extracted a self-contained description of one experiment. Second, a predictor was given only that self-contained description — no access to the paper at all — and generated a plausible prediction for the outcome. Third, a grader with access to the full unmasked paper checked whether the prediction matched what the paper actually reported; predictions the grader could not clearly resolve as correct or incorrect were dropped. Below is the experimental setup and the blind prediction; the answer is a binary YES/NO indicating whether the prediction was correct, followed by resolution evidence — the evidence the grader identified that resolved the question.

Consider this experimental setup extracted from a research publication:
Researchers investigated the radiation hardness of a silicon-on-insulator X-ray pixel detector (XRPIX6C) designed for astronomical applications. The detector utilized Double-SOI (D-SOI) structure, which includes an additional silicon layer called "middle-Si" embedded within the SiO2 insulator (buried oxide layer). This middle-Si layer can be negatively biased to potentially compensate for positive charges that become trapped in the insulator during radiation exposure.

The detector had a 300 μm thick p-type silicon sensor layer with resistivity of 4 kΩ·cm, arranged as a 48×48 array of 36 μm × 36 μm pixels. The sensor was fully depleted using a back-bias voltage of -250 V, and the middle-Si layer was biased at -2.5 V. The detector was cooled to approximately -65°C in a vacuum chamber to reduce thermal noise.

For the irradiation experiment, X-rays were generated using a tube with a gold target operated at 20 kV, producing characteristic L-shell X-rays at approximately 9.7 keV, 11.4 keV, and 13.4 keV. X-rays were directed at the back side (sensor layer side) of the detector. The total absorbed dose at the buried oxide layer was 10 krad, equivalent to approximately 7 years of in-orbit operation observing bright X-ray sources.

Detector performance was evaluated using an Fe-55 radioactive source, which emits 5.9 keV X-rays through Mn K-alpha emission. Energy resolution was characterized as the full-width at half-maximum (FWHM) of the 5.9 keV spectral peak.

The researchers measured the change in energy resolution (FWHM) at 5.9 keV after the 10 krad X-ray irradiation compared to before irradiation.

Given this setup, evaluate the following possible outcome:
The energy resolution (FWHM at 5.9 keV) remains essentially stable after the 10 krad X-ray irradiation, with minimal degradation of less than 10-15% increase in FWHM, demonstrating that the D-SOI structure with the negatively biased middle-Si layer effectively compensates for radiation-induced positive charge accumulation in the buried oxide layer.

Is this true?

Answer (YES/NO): NO